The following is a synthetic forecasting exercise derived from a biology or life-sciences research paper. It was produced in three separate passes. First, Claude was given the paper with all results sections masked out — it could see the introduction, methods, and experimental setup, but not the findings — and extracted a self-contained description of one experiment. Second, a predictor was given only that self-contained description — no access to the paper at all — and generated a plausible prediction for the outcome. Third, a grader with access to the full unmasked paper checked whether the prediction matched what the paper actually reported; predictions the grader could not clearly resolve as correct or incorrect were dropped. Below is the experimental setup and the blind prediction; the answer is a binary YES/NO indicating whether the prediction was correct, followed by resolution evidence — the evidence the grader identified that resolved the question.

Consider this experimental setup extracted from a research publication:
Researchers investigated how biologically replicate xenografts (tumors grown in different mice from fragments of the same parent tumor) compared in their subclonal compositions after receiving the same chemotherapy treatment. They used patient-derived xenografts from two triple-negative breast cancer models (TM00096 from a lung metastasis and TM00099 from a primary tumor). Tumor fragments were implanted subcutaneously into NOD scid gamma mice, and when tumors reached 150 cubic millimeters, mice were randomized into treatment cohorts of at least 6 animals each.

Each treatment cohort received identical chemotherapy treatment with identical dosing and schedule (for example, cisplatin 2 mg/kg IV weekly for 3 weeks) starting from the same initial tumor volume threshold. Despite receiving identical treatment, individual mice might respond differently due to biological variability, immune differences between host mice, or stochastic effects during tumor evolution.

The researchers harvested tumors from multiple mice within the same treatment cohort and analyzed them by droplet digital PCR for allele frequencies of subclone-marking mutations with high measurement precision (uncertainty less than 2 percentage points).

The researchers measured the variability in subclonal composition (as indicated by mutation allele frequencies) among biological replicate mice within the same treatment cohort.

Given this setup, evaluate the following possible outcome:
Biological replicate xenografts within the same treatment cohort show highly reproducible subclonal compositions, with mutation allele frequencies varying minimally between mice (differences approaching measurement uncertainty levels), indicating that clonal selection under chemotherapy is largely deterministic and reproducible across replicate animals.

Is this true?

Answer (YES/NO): NO